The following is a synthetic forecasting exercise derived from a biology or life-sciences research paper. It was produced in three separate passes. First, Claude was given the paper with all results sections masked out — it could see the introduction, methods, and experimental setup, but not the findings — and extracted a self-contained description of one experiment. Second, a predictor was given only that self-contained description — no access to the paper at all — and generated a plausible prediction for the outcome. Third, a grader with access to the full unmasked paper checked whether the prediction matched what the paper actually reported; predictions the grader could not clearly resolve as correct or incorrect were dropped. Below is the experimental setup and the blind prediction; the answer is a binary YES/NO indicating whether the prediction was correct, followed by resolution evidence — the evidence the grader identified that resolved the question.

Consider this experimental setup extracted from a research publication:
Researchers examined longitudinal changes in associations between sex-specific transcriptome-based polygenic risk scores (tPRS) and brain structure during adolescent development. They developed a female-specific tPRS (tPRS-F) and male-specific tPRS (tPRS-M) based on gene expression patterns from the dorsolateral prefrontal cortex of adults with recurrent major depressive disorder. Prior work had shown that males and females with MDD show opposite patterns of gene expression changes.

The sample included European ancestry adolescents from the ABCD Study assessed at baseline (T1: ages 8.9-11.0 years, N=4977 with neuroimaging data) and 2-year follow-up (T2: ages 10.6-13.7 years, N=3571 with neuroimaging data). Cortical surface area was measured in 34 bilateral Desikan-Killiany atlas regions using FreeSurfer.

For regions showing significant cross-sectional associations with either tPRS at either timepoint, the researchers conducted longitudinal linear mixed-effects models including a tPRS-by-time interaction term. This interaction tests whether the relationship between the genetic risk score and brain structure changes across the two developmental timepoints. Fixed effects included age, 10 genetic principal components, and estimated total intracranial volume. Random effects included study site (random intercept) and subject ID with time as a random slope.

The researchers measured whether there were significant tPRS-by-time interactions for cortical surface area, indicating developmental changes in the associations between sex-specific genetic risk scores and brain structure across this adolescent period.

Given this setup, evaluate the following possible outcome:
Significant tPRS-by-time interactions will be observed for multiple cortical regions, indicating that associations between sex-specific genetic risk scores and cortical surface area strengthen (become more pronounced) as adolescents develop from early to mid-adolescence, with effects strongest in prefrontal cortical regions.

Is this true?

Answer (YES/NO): NO